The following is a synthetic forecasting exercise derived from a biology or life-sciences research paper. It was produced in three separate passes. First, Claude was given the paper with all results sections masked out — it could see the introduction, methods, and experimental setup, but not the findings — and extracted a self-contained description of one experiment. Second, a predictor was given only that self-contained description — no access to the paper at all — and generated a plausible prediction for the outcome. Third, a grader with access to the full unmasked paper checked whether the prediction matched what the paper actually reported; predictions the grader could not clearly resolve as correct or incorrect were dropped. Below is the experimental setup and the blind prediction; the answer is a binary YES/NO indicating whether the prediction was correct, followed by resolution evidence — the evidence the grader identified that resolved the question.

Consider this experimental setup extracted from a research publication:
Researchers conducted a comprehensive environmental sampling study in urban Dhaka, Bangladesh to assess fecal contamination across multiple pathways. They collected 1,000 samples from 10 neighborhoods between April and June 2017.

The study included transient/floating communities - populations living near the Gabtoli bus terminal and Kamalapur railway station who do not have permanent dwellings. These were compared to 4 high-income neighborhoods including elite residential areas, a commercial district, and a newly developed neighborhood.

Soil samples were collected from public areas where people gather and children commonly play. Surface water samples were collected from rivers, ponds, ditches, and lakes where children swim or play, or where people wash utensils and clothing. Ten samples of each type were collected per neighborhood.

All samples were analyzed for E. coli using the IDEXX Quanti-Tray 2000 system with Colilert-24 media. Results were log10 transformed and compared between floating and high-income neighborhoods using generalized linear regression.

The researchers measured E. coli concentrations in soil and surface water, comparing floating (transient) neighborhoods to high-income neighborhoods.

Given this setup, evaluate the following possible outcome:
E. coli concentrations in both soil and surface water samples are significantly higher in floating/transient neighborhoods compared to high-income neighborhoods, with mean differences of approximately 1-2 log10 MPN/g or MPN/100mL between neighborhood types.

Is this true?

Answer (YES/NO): YES